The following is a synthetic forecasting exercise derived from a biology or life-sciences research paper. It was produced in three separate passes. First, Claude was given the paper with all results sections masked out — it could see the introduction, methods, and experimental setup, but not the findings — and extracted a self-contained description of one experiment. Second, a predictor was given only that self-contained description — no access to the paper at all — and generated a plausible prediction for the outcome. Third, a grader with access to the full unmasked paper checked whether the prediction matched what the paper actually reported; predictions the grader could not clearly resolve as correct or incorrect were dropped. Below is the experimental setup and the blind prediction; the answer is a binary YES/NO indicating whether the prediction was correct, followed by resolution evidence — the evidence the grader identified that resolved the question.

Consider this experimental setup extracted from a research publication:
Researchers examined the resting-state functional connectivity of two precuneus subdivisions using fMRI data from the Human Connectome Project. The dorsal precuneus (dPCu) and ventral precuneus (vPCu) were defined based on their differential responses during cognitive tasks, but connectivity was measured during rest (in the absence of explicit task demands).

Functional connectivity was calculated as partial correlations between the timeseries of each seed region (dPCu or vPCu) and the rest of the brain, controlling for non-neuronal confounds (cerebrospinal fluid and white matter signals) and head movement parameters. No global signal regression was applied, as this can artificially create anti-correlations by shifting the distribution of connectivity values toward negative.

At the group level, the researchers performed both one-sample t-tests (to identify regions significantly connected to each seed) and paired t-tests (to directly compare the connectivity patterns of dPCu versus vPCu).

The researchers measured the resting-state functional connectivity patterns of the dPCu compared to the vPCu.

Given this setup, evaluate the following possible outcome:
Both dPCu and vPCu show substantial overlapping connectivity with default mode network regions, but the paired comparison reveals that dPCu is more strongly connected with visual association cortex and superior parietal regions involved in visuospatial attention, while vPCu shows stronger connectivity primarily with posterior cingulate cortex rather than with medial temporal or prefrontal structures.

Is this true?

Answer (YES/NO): NO